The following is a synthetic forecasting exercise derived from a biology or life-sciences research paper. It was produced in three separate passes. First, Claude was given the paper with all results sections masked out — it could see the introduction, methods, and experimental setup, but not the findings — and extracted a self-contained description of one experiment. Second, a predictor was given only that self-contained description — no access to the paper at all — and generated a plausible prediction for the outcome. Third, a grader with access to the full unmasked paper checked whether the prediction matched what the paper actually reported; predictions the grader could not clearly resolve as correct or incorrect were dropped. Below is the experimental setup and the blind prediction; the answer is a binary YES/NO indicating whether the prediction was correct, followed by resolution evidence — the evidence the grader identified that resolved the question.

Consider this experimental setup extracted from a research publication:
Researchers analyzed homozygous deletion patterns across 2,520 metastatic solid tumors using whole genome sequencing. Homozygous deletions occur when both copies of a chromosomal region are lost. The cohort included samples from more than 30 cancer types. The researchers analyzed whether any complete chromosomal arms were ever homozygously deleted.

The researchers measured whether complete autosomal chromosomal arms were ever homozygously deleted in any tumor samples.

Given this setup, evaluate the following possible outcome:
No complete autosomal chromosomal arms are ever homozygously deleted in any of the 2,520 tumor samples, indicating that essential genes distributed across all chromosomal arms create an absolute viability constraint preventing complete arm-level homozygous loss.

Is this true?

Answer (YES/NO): YES